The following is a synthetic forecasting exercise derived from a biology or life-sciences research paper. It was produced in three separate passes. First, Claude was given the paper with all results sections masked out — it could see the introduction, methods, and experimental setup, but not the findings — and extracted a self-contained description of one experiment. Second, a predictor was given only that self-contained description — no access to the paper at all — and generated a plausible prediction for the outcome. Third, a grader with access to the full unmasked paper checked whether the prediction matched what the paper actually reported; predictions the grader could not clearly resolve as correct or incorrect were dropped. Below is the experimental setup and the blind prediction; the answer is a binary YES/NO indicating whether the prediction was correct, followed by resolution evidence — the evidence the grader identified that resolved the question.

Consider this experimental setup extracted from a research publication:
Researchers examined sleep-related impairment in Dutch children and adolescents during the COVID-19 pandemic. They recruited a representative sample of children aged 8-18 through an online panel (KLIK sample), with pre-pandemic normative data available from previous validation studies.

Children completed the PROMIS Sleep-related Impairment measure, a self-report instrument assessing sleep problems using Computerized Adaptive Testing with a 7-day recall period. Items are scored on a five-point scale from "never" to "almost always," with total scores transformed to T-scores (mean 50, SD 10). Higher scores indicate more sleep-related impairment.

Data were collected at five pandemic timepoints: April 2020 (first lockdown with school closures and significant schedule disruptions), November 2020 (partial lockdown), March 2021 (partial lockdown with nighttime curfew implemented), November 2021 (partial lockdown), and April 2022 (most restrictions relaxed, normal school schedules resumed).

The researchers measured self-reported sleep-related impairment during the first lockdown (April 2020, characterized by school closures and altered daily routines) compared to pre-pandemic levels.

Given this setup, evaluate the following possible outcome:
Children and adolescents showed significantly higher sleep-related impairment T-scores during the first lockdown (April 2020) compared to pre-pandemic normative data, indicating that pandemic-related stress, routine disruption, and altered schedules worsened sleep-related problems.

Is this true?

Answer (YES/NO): YES